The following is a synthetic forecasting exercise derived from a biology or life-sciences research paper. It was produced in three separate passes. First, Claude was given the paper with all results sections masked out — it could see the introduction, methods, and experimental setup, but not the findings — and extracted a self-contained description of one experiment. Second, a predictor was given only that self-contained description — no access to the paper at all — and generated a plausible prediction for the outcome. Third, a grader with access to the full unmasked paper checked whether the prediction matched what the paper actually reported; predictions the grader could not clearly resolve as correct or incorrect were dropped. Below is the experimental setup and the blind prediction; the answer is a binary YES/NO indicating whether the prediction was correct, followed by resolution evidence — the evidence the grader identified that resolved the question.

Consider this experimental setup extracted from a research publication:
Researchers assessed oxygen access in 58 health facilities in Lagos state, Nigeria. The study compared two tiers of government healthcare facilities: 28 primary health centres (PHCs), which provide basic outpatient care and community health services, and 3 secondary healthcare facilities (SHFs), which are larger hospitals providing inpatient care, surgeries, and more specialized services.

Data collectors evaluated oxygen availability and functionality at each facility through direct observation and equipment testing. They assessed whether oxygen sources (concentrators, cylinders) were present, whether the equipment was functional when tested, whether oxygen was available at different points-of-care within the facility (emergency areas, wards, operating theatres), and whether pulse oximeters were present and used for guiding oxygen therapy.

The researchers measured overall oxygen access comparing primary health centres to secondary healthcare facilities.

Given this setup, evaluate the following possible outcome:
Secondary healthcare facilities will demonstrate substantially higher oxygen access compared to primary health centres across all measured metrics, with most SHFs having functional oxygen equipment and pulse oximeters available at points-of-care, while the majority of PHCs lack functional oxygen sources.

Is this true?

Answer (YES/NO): YES